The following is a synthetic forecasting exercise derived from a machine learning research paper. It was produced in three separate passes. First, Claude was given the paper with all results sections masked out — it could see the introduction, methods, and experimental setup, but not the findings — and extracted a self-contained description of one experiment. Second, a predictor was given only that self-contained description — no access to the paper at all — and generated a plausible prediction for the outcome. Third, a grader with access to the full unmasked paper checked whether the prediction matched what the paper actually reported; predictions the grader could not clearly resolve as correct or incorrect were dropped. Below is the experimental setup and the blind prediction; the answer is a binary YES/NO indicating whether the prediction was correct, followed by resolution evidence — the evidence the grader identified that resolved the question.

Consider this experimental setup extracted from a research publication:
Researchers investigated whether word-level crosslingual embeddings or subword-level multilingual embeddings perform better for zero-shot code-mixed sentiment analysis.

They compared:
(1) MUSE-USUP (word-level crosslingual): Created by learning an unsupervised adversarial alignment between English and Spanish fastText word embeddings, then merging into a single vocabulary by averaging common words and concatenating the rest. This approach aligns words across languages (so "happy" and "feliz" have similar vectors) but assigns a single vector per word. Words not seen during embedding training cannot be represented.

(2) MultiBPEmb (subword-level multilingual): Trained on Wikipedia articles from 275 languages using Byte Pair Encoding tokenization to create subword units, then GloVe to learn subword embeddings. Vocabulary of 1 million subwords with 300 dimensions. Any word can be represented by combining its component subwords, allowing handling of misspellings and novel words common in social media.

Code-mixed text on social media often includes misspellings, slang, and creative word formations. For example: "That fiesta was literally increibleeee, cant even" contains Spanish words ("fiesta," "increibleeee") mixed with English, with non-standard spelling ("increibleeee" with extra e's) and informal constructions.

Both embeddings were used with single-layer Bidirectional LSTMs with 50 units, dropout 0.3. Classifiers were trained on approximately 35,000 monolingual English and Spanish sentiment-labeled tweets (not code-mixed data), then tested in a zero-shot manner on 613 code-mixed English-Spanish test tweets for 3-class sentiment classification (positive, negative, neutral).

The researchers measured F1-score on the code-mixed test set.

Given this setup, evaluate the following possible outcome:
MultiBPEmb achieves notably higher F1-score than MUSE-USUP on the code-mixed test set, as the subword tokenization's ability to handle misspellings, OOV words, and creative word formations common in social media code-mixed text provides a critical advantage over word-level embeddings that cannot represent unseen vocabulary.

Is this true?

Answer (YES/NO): YES